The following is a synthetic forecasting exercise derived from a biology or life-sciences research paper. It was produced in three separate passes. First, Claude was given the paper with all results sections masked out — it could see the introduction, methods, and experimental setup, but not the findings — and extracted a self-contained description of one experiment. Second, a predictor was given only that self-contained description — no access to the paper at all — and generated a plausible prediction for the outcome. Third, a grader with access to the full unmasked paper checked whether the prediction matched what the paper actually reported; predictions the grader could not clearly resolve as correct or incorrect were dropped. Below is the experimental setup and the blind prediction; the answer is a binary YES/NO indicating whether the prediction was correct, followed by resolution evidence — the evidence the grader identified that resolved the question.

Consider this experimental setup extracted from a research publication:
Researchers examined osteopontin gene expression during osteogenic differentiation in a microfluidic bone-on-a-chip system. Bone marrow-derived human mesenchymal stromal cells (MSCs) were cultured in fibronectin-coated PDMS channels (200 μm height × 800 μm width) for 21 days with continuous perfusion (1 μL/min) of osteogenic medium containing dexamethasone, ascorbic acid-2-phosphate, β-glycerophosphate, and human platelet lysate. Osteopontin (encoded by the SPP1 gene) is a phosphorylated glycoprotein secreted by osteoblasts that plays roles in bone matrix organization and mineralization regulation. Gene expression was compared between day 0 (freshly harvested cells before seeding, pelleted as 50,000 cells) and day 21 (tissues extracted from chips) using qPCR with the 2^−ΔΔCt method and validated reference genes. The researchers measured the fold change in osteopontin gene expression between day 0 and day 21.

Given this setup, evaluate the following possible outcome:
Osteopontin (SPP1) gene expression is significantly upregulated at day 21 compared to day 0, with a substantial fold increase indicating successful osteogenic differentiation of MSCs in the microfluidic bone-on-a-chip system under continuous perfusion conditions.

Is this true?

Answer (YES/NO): NO